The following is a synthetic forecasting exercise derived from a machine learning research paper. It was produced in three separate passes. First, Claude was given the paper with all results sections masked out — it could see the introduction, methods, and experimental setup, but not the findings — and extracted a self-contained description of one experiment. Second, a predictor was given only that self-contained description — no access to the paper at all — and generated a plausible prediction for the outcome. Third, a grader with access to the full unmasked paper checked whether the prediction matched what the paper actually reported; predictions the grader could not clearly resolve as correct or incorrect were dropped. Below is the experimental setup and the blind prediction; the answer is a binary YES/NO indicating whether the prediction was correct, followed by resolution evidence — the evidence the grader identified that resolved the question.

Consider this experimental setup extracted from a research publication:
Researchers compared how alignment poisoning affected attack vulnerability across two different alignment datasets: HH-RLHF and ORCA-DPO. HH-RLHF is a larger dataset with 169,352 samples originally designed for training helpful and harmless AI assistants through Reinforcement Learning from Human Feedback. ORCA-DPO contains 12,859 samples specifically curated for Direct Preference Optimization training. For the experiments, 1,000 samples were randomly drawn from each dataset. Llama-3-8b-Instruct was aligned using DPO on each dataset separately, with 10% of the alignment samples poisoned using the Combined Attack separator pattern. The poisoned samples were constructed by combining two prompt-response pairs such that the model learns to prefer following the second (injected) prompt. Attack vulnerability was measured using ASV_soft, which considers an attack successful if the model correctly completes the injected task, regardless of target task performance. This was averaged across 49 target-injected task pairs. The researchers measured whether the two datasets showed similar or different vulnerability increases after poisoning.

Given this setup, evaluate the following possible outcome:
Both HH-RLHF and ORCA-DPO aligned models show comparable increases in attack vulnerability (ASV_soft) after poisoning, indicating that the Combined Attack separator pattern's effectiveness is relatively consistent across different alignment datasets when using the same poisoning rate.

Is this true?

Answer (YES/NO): NO